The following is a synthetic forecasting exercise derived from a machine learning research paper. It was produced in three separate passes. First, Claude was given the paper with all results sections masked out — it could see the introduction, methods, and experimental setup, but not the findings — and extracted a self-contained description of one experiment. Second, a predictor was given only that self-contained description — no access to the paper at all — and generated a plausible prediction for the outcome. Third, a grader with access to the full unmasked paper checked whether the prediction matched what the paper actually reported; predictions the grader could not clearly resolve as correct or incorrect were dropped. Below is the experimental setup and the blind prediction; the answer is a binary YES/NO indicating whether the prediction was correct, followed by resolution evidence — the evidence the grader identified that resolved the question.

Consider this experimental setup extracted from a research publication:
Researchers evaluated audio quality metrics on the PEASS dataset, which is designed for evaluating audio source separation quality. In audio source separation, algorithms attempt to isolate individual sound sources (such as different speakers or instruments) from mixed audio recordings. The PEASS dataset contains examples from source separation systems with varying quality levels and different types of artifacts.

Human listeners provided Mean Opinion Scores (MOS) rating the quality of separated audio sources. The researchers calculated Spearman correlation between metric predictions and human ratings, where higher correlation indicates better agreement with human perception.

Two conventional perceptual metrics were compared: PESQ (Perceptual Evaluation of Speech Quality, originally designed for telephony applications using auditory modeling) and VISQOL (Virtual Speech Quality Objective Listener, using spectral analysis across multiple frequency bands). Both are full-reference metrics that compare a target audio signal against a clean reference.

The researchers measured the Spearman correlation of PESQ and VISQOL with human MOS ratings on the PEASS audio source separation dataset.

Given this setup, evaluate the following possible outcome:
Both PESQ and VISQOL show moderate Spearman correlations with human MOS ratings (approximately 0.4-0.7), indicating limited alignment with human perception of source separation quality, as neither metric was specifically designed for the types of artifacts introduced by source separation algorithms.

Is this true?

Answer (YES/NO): NO